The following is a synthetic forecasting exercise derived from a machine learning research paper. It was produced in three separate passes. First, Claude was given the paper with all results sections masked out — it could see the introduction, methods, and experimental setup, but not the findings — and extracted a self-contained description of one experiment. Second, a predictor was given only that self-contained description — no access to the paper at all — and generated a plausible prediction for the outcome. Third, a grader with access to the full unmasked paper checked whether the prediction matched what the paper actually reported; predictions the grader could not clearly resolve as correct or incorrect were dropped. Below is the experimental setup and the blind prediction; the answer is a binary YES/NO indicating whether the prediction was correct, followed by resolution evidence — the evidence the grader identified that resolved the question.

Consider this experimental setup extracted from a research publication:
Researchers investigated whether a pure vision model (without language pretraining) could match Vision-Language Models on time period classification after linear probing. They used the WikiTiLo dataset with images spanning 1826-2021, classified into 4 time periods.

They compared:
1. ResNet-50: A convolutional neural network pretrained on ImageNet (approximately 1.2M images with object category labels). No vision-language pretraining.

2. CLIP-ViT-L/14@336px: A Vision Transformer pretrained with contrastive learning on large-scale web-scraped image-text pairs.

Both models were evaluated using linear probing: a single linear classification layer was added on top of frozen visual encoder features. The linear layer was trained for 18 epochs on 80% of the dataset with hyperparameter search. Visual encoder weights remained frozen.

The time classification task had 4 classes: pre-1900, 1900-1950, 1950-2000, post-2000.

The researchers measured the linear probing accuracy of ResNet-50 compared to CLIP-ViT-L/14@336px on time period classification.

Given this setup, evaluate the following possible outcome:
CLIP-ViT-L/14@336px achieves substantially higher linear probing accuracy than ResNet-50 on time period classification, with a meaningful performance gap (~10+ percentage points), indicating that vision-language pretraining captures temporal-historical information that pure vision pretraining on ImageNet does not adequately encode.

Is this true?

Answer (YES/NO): YES